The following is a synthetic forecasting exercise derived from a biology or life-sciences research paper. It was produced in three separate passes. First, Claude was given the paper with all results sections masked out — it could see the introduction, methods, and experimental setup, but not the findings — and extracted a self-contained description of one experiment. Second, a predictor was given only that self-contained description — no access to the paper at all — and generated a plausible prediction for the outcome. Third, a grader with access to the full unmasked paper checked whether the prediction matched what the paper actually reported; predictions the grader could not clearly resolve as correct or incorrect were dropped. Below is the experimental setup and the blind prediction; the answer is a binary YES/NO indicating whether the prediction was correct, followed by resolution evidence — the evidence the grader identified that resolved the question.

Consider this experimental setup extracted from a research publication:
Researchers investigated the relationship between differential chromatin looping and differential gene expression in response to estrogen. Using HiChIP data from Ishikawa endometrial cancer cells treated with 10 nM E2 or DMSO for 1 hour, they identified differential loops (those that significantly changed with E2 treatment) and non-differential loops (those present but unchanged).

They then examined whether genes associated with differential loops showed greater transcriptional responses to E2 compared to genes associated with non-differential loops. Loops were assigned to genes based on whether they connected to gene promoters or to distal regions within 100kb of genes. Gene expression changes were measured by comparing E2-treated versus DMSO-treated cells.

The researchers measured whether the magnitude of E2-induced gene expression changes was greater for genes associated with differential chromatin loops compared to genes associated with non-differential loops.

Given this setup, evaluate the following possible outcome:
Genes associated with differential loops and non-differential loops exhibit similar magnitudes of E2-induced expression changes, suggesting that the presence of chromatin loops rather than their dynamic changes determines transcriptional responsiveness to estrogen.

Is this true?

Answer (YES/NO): NO